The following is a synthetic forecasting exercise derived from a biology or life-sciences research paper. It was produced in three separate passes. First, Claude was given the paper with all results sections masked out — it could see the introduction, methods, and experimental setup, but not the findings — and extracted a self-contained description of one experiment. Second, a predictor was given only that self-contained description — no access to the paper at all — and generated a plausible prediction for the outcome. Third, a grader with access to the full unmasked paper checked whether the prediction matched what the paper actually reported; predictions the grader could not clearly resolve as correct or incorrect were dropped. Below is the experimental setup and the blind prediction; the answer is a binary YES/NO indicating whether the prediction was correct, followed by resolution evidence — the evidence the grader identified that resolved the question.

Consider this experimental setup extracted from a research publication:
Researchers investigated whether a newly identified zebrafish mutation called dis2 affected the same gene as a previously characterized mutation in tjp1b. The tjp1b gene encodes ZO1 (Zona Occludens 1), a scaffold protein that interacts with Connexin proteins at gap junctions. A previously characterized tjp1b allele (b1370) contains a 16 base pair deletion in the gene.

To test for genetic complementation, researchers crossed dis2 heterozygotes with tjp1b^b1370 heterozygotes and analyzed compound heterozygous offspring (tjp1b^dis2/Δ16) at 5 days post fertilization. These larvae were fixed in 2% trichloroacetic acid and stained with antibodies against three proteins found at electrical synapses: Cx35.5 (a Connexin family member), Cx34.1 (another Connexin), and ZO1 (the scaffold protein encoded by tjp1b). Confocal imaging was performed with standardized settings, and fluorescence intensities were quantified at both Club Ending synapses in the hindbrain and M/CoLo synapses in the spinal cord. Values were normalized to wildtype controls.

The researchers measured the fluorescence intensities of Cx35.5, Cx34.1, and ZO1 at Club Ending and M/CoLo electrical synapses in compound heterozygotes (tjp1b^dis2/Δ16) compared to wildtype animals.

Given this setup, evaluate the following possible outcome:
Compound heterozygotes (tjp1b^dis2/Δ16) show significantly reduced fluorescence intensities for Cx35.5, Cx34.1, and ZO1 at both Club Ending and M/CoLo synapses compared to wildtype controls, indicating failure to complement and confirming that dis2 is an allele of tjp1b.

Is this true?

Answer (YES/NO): YES